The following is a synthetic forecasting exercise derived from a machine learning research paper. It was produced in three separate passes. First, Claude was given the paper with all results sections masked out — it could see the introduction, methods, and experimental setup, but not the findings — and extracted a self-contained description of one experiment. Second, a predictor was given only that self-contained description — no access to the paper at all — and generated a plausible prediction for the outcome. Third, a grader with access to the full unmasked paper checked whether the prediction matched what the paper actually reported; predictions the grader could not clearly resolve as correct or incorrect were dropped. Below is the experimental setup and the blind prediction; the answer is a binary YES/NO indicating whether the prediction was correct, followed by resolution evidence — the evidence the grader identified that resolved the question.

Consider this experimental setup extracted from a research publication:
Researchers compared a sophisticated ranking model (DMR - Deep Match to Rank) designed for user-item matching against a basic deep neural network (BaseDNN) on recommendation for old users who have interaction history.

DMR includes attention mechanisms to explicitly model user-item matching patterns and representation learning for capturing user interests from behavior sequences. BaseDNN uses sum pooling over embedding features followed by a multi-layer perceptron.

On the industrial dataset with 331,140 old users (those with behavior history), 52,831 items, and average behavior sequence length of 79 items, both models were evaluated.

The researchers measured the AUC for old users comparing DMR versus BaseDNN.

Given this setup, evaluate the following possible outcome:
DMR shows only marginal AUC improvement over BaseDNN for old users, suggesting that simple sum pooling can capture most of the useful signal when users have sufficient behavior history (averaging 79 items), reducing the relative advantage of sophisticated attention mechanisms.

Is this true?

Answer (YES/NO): YES